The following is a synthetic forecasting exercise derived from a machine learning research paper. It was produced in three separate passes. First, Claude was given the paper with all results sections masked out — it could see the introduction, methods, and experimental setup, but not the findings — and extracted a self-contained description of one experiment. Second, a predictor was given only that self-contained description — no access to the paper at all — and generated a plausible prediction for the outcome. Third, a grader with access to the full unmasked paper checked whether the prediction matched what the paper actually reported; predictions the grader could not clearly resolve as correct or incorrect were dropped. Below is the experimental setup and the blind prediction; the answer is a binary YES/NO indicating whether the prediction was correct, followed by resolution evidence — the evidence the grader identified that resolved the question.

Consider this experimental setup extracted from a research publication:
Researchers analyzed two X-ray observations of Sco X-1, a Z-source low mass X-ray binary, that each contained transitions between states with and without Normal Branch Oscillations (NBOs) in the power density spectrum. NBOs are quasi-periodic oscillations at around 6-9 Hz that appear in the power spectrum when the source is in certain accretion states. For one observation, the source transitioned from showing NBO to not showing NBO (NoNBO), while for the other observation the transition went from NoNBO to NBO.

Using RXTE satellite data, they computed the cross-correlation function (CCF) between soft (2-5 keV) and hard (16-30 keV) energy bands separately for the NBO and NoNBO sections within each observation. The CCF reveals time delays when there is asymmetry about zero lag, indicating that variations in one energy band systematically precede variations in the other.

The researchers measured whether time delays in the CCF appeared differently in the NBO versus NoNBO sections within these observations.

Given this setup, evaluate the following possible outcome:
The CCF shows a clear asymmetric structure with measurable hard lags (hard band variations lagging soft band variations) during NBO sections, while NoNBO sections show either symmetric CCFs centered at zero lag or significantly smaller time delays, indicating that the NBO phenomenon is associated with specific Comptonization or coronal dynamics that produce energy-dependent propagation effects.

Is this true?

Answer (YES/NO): NO